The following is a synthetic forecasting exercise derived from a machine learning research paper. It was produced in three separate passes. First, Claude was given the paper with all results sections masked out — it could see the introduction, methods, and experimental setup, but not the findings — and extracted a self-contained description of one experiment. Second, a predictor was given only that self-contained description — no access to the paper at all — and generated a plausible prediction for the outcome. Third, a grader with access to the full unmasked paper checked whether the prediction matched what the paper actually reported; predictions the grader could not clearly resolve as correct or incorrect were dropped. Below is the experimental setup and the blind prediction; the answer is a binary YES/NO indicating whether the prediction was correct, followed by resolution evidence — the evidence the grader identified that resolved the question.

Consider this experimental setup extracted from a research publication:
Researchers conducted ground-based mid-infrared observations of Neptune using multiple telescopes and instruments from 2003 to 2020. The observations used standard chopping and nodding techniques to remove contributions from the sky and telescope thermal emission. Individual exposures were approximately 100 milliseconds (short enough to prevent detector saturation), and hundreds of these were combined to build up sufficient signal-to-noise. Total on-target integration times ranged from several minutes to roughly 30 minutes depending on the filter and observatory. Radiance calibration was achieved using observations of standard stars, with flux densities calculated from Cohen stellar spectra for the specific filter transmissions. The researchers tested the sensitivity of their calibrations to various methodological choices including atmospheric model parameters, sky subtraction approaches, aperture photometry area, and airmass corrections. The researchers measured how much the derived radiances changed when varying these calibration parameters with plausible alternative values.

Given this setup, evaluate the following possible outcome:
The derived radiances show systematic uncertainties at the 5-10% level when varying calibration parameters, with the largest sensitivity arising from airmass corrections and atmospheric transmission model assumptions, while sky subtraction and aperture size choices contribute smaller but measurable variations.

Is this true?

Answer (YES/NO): NO